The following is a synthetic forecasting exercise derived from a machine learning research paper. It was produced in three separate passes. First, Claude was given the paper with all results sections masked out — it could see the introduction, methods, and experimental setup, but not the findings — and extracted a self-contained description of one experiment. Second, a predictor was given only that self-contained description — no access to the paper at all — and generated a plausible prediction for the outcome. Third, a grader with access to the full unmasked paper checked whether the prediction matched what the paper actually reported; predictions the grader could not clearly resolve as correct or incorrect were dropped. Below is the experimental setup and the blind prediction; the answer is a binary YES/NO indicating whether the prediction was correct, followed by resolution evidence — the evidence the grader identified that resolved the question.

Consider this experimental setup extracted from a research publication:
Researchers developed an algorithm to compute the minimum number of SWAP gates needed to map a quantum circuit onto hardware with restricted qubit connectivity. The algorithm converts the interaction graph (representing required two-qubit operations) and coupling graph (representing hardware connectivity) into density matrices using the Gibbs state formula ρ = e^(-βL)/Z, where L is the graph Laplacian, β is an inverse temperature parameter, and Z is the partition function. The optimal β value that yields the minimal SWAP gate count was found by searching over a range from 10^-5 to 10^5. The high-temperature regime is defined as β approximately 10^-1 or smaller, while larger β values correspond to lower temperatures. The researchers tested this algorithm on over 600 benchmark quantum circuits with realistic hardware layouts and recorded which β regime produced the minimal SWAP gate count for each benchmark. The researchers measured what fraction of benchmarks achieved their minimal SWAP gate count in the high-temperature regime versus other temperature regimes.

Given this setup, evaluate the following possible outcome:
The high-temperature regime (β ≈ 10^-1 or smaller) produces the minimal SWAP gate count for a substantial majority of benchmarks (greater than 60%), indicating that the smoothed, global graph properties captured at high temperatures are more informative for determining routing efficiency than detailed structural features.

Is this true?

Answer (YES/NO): YES